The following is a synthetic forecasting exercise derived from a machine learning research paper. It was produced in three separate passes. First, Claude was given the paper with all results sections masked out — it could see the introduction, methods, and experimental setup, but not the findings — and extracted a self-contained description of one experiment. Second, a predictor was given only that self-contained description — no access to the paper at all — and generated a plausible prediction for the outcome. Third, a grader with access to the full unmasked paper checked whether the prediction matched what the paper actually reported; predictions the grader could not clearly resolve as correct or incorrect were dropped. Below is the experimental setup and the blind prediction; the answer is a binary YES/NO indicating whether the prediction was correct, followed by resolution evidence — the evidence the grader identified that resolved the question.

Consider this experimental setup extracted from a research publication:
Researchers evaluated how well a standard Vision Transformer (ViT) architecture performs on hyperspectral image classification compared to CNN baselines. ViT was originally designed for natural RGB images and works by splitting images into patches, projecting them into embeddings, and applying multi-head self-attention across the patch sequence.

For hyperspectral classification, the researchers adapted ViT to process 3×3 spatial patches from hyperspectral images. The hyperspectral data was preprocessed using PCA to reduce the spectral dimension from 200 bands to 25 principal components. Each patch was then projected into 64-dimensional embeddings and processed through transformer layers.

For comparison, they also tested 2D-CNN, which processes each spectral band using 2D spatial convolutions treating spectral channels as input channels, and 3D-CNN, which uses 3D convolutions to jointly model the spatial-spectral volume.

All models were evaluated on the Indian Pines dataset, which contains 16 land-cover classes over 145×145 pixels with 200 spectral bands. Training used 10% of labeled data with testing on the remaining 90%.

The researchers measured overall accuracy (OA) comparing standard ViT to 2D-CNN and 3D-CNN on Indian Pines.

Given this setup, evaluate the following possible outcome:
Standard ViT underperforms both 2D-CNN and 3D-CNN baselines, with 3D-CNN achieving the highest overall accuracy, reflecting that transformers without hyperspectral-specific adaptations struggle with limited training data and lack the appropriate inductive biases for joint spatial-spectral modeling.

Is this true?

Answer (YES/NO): NO